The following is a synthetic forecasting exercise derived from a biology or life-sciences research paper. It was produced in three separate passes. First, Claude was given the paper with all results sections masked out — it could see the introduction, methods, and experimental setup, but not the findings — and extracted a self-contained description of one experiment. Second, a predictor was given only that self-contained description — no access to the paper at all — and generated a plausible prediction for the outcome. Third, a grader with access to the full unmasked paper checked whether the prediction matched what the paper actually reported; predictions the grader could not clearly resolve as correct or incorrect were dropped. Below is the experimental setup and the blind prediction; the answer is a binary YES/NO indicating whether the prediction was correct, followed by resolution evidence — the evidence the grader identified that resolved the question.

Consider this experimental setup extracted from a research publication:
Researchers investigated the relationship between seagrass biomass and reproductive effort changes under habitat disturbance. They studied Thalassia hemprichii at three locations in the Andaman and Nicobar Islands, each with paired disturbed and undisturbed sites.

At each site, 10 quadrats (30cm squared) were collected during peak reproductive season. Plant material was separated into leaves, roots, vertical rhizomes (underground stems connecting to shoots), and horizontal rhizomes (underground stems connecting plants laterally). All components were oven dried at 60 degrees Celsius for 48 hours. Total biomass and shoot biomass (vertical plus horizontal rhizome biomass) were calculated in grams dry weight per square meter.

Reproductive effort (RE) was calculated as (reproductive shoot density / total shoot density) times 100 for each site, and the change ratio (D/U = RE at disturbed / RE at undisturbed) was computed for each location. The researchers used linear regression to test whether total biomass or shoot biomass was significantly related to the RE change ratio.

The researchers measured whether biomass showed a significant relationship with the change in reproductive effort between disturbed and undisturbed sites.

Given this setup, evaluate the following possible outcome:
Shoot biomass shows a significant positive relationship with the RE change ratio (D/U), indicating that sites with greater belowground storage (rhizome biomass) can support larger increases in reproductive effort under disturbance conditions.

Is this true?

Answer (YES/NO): YES